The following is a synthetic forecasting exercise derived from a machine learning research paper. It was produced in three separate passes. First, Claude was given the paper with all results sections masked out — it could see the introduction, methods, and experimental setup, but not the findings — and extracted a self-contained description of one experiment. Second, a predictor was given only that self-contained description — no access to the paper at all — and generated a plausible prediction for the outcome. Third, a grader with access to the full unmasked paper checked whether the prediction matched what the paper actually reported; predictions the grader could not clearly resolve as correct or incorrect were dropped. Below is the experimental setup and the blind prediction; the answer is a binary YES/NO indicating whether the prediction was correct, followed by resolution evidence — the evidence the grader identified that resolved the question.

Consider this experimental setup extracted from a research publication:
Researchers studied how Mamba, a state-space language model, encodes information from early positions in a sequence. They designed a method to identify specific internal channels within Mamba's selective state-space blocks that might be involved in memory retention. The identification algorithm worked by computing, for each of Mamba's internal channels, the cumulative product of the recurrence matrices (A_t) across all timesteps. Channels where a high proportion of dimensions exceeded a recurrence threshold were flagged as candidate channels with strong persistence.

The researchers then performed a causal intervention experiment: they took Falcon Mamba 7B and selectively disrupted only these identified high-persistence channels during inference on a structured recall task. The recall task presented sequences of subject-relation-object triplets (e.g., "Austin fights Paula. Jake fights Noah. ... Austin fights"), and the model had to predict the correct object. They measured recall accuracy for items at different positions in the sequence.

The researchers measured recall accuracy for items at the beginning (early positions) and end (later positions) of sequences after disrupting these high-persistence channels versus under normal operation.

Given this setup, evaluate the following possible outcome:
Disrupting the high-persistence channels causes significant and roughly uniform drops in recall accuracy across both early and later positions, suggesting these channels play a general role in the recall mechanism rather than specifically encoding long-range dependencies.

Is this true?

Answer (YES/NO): NO